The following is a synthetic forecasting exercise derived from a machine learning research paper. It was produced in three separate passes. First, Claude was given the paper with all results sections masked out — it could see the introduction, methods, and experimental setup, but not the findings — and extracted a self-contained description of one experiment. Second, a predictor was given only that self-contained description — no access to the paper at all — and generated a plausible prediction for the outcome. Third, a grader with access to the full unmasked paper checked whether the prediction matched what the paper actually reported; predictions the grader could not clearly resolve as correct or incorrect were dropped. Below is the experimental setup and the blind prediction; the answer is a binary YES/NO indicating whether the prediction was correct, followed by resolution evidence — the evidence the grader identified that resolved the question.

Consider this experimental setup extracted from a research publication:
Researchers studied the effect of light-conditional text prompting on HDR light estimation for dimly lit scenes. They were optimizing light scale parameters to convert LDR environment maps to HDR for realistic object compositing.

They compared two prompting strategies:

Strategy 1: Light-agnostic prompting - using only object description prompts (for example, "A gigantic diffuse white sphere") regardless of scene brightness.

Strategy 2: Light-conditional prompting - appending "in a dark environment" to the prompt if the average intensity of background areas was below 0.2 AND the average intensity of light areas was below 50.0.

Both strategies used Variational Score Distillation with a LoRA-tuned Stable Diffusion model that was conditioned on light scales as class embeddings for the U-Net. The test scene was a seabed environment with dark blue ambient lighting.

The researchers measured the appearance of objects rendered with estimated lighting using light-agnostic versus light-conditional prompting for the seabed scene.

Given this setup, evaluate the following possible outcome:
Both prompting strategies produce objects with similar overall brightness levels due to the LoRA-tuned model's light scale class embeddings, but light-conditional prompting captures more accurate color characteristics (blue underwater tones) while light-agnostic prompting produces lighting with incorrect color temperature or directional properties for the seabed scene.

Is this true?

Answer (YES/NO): NO